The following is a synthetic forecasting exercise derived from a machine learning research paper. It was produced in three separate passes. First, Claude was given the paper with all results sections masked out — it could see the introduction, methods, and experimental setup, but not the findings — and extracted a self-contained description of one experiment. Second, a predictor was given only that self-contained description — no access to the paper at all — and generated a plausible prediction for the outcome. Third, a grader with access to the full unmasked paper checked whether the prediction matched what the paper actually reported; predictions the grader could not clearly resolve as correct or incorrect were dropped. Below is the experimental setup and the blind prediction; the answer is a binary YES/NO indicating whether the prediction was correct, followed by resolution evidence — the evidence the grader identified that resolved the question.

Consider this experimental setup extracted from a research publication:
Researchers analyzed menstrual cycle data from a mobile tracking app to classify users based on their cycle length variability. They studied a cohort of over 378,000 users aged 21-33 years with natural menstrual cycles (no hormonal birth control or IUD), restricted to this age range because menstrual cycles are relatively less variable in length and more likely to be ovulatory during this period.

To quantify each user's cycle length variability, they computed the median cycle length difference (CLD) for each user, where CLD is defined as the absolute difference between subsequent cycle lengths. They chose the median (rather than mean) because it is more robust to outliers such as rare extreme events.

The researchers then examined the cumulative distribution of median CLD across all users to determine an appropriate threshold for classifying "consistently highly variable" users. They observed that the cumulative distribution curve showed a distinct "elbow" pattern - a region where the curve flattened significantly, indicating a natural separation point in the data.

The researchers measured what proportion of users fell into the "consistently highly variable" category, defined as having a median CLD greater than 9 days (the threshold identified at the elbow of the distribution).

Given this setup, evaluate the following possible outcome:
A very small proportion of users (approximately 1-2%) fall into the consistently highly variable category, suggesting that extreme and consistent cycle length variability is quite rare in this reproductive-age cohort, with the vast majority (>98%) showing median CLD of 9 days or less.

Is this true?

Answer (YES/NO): NO